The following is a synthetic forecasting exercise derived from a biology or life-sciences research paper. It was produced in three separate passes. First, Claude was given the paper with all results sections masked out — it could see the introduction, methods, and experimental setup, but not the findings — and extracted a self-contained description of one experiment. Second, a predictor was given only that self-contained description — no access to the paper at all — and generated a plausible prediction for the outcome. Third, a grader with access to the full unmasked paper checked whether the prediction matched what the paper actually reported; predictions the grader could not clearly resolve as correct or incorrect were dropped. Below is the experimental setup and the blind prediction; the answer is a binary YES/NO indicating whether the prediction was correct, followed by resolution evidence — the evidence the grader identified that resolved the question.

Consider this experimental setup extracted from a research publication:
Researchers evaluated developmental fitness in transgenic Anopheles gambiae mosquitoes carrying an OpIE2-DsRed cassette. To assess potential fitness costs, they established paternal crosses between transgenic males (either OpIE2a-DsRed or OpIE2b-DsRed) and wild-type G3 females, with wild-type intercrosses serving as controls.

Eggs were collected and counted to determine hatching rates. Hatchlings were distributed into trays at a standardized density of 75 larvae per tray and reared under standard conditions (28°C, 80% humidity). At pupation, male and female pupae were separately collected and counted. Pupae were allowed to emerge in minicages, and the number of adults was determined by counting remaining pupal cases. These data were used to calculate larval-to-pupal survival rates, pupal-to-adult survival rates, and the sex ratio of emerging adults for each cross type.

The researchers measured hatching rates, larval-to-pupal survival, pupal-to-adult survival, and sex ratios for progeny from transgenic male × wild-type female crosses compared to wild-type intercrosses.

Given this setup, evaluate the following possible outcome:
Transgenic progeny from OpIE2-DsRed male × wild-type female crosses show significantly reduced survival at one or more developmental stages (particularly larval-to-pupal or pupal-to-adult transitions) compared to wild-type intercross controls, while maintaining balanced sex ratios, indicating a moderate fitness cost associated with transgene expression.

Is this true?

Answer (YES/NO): NO